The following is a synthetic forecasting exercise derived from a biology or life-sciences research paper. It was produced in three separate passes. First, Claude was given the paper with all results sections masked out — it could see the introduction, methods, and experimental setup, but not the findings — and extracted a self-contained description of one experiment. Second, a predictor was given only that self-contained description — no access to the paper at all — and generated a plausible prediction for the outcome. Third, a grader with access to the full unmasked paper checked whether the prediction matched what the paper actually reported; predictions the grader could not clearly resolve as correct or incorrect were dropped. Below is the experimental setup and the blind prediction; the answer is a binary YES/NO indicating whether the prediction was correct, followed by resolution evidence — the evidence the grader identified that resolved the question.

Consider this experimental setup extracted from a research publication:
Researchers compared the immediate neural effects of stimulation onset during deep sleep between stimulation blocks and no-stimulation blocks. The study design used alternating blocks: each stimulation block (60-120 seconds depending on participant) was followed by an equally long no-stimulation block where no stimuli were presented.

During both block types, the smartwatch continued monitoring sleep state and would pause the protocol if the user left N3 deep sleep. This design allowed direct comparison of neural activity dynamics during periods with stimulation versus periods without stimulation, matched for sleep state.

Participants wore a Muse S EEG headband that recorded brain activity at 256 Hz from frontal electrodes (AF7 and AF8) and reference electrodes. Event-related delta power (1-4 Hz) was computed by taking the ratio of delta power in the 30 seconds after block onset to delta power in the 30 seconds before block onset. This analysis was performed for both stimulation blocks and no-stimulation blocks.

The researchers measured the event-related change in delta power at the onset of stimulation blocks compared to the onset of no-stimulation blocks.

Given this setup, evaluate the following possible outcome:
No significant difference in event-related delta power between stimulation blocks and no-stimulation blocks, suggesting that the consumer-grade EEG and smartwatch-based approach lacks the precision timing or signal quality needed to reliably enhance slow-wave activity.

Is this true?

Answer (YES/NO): NO